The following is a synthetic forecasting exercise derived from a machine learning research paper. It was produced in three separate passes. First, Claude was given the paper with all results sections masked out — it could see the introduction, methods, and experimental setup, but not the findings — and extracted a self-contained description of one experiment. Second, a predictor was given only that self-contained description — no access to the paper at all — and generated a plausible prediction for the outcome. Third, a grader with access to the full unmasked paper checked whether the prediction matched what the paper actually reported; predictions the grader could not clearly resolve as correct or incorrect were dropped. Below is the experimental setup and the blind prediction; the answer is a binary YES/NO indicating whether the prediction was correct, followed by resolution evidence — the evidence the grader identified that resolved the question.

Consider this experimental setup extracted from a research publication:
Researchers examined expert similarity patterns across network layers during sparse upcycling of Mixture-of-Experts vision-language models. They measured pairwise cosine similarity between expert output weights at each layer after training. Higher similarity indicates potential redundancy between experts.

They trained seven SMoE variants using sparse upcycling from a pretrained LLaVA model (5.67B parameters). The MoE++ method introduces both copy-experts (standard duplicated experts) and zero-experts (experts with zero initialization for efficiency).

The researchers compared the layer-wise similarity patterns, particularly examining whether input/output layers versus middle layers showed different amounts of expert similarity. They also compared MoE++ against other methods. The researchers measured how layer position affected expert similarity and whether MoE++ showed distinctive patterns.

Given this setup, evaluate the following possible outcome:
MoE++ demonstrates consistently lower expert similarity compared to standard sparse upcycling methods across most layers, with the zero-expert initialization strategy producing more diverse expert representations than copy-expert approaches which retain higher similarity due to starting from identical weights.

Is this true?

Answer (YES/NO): NO